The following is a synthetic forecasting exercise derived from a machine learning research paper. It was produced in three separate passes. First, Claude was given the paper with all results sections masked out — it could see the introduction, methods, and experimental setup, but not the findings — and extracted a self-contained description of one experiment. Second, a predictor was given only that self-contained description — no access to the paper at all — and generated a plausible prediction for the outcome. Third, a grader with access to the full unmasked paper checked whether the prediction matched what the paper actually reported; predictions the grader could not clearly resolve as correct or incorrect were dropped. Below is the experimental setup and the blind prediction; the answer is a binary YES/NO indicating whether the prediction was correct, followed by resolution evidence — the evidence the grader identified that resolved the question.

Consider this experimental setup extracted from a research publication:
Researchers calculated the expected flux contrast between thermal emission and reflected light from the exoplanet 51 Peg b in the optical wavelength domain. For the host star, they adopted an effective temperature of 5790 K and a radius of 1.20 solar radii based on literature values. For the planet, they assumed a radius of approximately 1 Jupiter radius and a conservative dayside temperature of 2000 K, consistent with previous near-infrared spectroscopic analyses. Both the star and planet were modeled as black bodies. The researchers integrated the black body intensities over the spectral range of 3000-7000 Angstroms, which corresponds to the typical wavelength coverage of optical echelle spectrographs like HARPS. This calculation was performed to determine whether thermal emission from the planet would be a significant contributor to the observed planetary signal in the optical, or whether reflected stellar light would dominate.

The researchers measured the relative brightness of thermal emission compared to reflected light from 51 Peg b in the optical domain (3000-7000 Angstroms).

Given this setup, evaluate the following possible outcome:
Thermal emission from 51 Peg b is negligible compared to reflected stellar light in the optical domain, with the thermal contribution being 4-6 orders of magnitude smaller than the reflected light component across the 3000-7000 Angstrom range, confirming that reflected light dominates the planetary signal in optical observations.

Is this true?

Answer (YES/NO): NO